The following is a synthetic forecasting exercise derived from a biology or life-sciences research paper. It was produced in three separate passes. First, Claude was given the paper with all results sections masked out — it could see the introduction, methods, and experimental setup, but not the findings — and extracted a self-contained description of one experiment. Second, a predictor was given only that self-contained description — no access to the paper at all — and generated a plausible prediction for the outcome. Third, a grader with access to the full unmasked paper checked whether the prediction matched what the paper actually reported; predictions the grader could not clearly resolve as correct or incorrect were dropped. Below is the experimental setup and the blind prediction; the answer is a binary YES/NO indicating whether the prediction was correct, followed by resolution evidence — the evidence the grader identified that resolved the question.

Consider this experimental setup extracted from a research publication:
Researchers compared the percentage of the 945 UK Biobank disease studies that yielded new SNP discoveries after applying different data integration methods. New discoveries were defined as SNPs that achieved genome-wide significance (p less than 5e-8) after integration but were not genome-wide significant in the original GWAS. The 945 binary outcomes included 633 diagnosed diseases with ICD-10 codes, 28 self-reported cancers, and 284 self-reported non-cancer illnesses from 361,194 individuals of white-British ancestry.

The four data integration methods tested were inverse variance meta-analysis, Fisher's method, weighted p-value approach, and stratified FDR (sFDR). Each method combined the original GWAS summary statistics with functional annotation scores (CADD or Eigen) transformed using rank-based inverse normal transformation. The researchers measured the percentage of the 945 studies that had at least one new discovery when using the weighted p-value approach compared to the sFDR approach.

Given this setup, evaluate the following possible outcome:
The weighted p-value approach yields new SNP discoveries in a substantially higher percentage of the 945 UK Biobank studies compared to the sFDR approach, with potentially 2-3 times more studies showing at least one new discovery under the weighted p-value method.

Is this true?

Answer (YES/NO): YES